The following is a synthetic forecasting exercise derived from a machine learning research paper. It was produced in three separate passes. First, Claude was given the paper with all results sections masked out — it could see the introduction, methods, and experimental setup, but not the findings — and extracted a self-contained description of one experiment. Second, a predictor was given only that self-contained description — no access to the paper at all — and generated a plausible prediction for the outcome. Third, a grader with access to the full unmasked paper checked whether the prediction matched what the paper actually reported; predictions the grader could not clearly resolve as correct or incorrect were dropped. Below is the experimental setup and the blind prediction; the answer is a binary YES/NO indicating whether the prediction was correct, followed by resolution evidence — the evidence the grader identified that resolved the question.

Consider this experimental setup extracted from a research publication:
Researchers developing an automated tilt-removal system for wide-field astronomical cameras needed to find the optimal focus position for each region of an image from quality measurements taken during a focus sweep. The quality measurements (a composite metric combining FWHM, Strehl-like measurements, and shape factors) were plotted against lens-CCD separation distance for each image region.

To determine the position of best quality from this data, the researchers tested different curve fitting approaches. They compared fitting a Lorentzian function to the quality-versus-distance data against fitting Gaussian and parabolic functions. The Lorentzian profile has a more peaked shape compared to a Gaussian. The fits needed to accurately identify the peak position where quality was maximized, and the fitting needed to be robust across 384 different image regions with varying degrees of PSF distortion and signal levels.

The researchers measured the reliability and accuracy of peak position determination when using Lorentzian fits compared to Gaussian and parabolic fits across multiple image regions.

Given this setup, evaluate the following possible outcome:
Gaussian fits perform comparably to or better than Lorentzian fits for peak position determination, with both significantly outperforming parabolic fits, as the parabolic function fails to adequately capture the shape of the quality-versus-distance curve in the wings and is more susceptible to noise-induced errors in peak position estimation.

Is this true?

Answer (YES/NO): NO